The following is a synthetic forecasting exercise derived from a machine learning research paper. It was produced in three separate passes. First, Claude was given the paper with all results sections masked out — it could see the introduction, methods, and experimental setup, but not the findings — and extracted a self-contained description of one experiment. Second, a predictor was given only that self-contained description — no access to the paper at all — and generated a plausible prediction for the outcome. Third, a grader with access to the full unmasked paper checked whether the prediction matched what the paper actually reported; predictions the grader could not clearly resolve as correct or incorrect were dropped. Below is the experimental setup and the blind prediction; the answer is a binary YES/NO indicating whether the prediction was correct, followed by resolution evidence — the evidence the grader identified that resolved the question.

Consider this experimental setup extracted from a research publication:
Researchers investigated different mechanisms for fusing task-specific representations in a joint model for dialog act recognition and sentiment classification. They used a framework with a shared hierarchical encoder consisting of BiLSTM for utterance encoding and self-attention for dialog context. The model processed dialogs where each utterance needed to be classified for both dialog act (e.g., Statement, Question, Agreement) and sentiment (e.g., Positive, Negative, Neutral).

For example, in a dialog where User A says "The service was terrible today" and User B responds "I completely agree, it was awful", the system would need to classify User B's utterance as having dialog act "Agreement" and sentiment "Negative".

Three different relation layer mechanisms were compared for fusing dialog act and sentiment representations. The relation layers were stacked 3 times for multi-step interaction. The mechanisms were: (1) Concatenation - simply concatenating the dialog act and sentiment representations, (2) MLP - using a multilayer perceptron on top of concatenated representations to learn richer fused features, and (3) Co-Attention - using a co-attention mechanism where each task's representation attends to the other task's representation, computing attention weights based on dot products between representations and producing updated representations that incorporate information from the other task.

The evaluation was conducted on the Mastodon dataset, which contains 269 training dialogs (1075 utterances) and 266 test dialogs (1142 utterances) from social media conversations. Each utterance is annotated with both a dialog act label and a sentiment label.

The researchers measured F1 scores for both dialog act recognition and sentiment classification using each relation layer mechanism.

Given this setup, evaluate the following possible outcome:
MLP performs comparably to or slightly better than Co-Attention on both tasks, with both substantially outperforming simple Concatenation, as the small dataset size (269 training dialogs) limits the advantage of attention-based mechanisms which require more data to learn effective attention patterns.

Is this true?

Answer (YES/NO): NO